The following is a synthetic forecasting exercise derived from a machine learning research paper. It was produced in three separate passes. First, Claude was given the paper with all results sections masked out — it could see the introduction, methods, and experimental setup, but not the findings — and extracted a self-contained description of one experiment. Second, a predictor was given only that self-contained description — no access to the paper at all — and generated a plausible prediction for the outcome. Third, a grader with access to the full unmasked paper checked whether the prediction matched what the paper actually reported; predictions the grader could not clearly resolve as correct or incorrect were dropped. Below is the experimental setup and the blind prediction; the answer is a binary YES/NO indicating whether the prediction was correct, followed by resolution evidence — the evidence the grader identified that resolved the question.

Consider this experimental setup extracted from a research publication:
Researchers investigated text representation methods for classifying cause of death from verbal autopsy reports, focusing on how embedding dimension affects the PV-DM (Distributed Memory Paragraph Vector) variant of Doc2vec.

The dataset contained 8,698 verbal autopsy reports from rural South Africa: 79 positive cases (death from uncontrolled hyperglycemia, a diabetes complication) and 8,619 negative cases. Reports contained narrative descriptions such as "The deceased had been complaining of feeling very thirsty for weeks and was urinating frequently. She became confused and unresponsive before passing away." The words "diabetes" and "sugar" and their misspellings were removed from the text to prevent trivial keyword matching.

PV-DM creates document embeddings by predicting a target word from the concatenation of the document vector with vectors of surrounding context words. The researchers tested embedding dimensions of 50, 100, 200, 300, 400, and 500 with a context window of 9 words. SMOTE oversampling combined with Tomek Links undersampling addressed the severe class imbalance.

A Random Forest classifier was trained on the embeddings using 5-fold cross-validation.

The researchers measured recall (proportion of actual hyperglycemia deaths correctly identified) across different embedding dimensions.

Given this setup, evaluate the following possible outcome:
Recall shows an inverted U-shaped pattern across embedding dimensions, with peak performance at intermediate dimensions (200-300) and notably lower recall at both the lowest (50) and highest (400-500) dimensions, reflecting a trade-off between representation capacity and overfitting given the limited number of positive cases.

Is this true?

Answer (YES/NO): NO